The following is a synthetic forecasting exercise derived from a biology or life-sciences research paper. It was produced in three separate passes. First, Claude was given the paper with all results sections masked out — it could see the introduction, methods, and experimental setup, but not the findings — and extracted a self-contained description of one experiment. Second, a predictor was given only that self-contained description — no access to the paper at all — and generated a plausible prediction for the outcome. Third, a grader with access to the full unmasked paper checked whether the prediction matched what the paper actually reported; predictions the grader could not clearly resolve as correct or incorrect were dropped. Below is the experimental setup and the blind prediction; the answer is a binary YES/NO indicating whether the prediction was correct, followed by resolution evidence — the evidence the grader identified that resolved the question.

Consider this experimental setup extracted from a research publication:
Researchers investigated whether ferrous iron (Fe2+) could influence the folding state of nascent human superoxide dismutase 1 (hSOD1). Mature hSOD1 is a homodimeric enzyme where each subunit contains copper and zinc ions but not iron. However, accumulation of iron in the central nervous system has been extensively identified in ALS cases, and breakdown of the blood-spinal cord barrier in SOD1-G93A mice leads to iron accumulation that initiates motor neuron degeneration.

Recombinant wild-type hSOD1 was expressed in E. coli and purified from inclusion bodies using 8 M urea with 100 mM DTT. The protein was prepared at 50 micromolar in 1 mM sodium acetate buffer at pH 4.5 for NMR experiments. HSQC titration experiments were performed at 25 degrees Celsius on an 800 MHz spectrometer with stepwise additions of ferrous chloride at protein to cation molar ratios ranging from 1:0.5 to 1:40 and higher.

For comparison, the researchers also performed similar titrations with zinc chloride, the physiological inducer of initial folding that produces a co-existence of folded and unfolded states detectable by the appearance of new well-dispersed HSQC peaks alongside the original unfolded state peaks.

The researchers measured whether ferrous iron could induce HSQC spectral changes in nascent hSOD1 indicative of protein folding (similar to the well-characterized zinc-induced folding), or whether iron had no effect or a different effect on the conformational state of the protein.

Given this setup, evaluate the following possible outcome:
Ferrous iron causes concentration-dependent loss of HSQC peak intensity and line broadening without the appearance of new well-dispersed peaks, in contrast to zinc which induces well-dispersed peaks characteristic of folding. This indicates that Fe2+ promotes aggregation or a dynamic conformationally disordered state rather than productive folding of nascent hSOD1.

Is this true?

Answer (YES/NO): NO